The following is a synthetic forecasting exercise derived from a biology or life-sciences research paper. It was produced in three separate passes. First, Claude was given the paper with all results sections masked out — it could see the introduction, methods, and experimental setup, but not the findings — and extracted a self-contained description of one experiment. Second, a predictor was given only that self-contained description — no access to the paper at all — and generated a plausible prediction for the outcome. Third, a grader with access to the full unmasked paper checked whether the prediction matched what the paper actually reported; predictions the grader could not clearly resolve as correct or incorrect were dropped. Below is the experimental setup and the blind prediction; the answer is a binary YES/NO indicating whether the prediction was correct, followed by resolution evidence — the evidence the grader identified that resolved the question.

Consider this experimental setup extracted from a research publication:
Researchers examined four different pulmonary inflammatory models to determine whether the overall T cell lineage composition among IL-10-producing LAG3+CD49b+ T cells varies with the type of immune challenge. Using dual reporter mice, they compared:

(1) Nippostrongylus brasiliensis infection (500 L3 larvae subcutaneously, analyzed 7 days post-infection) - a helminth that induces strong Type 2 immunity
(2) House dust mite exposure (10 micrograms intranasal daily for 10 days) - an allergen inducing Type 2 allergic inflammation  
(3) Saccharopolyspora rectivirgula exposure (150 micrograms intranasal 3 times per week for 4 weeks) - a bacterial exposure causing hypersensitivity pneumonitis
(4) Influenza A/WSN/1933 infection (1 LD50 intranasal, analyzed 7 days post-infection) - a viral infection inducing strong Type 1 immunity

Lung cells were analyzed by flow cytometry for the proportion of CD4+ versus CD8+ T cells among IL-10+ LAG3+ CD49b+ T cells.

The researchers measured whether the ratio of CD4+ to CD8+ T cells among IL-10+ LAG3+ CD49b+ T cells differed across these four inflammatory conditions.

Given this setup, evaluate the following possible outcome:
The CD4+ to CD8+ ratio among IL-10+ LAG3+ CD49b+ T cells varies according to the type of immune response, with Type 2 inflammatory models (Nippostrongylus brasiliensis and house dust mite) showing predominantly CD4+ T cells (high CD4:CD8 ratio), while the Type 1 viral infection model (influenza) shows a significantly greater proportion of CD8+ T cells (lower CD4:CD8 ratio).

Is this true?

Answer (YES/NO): YES